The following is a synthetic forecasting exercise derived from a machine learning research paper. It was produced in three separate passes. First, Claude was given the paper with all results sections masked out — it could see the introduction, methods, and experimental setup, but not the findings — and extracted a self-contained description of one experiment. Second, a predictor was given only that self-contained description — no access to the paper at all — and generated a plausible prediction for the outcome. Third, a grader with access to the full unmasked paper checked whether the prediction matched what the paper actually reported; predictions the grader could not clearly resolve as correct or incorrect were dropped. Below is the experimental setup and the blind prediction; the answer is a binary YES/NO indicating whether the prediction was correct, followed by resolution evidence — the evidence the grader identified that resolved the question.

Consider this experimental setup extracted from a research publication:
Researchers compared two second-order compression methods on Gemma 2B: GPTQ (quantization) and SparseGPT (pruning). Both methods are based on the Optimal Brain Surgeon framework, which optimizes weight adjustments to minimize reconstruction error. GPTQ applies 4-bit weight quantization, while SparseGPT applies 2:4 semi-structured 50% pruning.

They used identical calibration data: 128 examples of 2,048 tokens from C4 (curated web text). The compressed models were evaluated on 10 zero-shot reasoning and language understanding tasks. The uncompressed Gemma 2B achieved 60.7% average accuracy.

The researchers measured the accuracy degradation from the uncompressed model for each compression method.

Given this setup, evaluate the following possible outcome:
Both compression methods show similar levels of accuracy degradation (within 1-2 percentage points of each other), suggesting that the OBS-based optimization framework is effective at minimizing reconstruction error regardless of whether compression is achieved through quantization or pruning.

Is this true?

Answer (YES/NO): NO